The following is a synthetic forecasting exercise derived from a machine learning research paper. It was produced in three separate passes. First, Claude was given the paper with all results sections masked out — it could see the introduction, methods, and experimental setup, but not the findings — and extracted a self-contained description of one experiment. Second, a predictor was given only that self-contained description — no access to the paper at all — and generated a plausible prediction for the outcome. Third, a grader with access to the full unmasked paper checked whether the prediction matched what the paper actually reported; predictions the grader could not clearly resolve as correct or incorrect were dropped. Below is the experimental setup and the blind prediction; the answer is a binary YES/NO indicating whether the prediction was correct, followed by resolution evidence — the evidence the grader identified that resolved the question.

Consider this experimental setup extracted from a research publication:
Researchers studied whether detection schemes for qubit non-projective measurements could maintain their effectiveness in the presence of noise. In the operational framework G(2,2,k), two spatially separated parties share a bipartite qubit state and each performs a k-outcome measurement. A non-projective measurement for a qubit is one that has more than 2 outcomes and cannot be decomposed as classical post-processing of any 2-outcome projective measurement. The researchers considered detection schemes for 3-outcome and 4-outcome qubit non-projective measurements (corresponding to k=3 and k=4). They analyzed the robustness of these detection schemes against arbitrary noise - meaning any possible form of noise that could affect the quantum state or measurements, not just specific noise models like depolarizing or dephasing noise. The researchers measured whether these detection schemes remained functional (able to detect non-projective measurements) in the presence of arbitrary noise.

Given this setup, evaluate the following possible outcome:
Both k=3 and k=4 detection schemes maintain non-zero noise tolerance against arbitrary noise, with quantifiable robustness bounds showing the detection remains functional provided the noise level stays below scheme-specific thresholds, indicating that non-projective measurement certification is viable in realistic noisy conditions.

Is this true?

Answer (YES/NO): NO